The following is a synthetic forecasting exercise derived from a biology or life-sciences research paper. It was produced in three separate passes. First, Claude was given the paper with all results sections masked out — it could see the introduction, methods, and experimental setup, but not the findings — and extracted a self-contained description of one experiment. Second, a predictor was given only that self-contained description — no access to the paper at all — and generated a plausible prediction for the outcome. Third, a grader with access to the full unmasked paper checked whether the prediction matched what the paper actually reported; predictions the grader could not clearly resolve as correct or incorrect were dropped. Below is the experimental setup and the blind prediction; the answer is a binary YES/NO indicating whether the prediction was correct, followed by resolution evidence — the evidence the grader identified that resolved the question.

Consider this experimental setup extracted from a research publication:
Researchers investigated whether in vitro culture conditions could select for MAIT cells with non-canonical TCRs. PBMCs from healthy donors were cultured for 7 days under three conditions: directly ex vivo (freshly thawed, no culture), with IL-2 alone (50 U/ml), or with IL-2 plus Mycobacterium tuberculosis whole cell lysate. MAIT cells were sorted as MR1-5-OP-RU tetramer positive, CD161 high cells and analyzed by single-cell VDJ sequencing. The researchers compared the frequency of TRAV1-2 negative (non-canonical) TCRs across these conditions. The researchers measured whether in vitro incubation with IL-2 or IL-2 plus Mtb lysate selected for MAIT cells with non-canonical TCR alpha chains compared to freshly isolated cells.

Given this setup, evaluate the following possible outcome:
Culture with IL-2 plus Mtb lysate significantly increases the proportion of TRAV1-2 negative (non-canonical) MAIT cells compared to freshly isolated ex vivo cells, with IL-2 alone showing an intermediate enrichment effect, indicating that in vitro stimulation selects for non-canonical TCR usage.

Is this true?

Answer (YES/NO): NO